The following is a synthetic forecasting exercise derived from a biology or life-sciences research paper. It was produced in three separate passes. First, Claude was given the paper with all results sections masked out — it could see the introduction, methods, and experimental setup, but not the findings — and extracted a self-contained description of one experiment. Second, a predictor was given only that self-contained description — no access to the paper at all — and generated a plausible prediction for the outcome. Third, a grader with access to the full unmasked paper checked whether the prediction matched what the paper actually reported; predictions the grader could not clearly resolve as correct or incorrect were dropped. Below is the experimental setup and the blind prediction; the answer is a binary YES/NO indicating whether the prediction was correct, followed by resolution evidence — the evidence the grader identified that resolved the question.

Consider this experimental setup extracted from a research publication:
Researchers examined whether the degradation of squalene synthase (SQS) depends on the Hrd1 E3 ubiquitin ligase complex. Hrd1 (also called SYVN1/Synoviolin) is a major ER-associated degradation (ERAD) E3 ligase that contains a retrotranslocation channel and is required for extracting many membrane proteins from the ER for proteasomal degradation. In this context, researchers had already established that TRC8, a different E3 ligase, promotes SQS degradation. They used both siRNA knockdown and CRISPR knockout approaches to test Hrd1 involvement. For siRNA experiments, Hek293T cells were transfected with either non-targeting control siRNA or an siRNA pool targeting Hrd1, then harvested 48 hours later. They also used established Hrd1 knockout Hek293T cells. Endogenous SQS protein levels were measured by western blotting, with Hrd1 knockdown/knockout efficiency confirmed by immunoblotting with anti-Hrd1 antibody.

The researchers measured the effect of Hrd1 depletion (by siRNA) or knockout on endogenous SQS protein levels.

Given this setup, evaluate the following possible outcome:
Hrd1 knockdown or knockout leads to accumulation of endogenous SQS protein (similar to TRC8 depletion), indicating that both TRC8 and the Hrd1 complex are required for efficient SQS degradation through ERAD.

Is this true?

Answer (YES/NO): YES